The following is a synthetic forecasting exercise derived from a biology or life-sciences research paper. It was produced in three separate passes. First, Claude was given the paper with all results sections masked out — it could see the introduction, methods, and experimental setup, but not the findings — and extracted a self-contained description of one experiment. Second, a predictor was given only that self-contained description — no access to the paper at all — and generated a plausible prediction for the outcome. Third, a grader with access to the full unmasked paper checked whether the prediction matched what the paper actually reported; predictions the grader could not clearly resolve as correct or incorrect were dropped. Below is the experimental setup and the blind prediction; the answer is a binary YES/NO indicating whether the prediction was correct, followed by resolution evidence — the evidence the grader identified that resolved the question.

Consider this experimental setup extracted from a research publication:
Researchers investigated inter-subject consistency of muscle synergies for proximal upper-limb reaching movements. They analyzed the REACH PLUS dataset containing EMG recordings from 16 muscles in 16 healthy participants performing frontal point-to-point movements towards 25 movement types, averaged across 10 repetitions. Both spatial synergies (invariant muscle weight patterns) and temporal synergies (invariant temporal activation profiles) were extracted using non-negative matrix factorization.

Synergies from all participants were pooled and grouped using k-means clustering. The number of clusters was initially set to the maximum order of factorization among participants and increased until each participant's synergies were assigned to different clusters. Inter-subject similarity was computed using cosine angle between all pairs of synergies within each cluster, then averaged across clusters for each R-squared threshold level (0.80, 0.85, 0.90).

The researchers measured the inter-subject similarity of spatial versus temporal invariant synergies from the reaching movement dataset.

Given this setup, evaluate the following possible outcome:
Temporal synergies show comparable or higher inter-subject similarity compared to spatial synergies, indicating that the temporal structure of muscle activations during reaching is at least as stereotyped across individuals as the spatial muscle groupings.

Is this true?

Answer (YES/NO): YES